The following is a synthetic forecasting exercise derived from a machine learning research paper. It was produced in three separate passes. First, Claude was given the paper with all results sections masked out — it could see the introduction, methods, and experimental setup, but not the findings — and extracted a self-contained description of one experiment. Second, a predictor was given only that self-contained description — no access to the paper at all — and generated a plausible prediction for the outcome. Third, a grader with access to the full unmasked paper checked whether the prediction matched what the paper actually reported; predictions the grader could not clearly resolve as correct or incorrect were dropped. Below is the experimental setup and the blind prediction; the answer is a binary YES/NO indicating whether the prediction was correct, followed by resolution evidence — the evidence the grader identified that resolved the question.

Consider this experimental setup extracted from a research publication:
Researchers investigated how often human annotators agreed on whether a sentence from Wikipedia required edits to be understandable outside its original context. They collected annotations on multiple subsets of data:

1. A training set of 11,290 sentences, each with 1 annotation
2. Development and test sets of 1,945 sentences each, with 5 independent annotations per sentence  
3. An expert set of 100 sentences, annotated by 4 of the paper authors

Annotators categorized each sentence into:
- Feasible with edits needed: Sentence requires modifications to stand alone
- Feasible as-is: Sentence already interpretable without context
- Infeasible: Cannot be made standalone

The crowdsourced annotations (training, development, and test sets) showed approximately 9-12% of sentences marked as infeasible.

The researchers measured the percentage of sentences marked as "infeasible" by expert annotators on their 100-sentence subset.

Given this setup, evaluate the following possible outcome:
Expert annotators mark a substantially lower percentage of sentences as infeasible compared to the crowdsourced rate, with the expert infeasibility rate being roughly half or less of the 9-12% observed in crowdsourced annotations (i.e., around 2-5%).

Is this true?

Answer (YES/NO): NO